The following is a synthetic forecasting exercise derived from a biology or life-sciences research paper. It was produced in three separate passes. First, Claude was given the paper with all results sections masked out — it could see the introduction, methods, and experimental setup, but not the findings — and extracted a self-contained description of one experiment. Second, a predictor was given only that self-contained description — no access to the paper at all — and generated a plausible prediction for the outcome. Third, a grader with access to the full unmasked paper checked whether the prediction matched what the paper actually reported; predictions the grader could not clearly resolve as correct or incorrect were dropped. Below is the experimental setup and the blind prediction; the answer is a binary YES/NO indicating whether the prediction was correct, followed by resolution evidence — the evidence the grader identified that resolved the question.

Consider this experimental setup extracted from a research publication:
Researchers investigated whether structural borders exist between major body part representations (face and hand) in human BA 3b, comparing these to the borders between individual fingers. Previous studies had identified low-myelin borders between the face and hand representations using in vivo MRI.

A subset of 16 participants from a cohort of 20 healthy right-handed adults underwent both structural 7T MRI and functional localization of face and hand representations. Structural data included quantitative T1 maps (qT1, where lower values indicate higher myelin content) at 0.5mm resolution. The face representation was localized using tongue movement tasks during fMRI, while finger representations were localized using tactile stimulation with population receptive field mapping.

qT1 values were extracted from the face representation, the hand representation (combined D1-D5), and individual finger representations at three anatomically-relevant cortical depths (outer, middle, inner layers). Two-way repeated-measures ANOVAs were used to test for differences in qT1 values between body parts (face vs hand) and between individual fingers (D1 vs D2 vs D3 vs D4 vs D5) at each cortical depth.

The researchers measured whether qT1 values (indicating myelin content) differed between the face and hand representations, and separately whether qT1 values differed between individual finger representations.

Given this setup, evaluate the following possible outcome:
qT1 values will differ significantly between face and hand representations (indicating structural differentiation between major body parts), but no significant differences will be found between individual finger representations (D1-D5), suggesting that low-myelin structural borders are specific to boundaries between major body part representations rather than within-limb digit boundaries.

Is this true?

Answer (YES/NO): YES